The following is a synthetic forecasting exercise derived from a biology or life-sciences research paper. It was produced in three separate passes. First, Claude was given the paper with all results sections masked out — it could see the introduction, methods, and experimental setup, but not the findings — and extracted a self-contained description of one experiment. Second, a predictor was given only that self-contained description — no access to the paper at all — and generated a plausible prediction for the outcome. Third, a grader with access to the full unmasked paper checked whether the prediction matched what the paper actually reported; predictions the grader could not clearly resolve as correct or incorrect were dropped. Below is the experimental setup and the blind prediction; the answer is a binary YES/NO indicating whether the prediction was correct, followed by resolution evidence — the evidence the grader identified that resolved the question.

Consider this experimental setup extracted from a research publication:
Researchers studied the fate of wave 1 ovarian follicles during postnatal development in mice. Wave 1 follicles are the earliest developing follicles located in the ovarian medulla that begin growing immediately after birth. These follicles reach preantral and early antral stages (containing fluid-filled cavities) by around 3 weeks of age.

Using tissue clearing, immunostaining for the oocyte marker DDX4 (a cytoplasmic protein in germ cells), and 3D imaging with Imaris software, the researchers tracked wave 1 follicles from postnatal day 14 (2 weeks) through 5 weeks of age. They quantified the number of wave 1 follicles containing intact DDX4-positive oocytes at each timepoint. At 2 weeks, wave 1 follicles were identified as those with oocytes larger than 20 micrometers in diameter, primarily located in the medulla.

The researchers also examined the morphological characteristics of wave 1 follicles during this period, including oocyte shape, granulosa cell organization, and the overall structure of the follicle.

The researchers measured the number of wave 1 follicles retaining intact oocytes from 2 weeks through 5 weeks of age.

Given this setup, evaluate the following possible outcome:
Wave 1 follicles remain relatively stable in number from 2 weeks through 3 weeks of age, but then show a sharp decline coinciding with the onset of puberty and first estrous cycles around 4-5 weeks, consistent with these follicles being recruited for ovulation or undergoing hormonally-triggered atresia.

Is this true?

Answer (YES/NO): NO